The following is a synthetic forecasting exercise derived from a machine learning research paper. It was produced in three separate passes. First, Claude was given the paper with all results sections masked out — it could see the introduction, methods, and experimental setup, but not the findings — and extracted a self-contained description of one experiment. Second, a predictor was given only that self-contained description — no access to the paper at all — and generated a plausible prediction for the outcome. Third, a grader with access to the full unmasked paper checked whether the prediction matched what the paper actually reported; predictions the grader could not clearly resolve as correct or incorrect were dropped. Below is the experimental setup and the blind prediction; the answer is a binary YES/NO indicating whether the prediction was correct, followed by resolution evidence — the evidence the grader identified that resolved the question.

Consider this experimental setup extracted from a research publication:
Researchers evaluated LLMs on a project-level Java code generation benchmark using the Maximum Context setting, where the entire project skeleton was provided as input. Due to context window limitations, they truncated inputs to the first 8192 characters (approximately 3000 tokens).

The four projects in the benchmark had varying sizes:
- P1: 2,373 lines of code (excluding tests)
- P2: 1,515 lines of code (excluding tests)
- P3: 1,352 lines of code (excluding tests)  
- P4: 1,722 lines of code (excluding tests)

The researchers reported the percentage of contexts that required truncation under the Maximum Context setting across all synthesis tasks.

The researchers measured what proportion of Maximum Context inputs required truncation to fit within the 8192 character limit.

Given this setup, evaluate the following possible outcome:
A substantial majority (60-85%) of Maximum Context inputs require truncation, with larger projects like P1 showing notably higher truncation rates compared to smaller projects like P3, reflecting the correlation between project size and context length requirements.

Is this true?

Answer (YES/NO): NO